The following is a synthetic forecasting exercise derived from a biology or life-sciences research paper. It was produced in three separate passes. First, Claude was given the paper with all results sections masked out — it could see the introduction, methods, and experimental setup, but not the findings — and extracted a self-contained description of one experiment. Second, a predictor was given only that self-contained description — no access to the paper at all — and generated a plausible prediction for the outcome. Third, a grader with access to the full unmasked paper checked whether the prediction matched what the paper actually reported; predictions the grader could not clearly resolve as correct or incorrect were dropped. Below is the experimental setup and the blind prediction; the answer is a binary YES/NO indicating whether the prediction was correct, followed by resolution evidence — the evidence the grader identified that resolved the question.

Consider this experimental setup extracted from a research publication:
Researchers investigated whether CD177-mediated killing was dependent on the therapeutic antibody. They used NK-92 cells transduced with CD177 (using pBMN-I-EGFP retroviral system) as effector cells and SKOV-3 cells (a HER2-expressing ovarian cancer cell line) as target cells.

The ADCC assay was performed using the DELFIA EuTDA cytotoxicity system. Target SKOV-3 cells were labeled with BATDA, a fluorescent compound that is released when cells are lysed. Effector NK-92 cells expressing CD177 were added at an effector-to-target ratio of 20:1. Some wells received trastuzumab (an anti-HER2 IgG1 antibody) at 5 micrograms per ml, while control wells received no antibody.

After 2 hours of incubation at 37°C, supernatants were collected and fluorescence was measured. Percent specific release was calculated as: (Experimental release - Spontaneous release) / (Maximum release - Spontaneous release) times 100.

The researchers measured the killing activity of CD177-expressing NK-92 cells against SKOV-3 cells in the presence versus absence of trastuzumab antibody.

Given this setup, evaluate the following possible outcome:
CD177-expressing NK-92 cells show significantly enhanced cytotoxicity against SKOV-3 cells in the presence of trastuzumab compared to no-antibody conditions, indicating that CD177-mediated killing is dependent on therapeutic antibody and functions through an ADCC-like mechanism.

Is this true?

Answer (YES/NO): YES